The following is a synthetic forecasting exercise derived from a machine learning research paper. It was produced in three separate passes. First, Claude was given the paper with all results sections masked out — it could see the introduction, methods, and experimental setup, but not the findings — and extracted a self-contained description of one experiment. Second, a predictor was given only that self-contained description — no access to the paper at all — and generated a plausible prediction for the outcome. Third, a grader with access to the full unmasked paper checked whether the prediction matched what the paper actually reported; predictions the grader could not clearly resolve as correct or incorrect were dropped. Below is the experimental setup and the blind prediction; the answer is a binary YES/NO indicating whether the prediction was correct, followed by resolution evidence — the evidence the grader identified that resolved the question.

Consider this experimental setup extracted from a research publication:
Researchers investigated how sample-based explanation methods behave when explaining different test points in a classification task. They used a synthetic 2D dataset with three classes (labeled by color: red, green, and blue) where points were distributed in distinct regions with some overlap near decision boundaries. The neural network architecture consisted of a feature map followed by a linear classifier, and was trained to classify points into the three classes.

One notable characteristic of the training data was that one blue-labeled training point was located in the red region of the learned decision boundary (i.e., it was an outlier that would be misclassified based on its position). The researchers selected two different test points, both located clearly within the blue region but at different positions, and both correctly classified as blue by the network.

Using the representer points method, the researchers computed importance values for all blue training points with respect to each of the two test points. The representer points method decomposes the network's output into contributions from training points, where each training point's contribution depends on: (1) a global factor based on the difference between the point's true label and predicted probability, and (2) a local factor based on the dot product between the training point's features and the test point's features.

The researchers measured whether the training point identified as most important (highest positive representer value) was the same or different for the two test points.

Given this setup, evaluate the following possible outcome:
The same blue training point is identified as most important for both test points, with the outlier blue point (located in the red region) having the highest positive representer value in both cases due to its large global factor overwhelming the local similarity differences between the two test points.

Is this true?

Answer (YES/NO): YES